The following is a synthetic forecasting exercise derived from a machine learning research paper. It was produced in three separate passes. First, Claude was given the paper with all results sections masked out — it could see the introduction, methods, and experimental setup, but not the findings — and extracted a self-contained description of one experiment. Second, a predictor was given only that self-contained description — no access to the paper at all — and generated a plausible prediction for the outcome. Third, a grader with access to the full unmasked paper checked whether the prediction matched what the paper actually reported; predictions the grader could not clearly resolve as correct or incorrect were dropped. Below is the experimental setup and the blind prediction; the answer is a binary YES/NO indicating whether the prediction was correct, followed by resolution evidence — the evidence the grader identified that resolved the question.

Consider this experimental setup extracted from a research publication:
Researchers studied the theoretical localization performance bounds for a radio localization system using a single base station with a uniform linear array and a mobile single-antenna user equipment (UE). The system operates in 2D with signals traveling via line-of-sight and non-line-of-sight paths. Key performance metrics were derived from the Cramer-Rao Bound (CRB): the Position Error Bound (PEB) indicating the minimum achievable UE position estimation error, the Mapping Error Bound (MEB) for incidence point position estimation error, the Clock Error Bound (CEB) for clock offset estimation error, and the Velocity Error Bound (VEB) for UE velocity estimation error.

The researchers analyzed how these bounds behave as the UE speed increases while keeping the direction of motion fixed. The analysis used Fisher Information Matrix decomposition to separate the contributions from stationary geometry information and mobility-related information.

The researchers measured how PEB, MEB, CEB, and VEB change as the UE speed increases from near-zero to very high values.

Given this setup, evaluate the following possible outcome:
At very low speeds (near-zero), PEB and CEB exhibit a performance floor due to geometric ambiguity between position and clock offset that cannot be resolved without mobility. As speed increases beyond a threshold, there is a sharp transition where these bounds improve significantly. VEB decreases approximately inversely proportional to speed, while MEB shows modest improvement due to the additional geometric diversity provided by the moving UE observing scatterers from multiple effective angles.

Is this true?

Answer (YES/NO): NO